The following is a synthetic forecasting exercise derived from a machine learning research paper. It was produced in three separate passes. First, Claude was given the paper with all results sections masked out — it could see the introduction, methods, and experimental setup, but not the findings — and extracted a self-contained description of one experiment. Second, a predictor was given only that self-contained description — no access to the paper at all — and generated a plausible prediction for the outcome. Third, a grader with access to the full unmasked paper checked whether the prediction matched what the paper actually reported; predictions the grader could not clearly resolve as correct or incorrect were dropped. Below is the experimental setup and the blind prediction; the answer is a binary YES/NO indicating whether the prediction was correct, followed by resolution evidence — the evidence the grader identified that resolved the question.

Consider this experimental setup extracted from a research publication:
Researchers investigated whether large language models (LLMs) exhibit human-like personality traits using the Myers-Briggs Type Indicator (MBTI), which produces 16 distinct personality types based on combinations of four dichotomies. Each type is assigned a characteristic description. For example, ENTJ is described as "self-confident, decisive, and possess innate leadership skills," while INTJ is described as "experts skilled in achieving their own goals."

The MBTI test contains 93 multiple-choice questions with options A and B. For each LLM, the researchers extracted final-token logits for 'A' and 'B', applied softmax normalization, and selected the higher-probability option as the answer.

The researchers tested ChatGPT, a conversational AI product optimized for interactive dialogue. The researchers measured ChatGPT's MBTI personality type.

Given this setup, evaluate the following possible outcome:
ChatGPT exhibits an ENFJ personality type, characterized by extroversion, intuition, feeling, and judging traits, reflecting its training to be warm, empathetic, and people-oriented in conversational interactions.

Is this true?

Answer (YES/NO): NO